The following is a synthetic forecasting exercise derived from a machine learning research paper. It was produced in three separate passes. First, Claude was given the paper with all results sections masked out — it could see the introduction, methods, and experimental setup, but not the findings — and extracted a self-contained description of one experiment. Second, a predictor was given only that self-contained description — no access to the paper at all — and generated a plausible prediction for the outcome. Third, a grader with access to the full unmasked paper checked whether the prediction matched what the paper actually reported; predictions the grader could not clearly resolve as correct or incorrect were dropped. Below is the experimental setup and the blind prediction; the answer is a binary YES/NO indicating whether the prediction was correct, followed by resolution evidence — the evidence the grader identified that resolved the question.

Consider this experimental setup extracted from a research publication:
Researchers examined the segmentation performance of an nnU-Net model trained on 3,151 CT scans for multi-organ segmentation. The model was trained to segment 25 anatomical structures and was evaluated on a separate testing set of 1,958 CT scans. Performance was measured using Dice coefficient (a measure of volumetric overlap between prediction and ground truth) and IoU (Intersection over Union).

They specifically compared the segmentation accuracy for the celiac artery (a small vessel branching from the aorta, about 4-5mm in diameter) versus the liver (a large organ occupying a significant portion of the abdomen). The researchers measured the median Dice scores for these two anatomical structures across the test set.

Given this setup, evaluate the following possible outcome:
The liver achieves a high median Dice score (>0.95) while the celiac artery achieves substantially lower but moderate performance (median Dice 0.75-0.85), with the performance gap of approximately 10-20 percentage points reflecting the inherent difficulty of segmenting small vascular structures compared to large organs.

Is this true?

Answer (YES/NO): NO